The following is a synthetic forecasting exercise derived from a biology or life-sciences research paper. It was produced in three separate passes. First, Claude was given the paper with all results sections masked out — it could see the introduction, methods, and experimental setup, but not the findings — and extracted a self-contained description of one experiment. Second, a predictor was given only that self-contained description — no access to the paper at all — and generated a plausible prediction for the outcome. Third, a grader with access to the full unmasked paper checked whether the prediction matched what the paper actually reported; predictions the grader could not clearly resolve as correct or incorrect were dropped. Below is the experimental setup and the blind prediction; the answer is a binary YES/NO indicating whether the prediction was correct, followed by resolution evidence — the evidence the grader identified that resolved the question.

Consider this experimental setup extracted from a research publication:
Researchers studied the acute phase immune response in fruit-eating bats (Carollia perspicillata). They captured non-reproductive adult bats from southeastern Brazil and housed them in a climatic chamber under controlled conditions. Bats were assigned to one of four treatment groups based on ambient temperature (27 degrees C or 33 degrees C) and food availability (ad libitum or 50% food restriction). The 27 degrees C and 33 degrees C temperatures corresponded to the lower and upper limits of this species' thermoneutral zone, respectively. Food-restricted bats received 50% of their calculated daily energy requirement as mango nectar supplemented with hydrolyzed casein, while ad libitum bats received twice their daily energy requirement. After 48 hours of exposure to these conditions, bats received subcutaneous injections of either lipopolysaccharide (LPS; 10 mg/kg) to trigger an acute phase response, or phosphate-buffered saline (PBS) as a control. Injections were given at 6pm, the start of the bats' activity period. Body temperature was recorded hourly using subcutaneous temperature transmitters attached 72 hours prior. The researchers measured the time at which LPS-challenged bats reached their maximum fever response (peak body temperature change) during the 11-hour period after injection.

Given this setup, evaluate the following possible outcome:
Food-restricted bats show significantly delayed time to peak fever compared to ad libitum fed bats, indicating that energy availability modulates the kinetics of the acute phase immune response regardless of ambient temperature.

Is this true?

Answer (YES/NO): NO